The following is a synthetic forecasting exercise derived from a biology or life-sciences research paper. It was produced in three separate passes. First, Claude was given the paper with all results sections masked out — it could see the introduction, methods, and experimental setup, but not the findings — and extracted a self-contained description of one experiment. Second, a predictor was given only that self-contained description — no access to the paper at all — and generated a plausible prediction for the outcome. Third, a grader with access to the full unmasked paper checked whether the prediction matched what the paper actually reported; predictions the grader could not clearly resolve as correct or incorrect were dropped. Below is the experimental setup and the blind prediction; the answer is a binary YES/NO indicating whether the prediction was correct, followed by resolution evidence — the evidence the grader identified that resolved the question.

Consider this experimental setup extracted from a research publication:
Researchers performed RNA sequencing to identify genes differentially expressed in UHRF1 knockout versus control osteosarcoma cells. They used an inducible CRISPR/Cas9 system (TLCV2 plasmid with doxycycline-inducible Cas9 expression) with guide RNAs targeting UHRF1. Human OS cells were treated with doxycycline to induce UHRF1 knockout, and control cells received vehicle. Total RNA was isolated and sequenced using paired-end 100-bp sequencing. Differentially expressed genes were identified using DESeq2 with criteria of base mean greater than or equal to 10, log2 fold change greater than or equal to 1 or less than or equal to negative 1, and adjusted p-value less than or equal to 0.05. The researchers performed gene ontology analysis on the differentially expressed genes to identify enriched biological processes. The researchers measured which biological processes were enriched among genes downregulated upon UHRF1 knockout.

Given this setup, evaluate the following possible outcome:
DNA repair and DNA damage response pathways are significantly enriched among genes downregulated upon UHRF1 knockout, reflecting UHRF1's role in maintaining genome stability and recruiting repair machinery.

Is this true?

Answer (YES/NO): NO